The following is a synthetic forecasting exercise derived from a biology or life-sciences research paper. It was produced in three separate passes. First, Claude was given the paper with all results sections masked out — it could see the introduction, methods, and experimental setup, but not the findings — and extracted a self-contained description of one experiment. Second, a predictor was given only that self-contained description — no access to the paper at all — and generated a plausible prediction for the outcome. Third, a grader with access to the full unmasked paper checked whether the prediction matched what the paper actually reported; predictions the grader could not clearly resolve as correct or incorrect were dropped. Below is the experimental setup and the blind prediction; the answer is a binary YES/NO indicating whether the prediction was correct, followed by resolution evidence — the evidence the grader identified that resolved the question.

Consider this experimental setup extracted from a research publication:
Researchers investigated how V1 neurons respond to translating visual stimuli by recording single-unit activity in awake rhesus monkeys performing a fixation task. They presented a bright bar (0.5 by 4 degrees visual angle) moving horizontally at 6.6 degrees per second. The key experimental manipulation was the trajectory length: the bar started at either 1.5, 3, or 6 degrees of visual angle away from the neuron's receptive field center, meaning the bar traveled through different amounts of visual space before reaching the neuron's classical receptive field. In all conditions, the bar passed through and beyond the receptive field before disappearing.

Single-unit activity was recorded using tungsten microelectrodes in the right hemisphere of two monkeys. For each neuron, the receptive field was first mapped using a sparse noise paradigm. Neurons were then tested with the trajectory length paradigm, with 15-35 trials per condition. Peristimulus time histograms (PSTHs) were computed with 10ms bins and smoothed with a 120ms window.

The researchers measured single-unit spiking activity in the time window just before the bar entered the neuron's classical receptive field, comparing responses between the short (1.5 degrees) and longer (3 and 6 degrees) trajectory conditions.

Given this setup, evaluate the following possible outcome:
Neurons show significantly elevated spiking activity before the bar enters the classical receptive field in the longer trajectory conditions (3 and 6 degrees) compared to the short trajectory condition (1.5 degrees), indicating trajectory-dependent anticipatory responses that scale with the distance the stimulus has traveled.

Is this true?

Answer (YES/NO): YES